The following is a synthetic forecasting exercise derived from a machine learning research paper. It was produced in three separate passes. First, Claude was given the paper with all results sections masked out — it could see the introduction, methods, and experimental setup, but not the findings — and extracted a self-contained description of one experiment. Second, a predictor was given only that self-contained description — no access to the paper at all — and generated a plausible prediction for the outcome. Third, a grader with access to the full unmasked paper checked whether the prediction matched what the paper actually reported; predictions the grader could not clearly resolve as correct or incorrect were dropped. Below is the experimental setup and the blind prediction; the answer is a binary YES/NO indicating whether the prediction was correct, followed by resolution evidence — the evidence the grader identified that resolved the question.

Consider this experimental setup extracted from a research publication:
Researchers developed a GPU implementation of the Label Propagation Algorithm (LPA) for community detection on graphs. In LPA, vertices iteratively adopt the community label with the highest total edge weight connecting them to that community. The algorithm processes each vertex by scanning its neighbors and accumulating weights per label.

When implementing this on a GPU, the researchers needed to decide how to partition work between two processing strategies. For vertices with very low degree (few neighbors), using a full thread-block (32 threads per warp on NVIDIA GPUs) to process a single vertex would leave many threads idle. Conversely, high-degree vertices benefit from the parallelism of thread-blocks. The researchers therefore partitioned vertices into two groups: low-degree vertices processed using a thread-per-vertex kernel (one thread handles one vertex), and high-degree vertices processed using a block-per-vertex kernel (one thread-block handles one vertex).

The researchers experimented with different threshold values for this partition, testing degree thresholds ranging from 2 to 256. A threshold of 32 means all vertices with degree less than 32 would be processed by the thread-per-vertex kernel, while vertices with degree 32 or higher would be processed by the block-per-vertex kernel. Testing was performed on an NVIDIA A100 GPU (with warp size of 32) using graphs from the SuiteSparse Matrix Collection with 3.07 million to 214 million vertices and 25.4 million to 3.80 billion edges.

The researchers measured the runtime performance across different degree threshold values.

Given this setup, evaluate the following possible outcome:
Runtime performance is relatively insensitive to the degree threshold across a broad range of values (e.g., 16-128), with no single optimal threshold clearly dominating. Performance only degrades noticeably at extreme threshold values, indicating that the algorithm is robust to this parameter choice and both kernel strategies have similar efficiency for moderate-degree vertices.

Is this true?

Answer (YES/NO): NO